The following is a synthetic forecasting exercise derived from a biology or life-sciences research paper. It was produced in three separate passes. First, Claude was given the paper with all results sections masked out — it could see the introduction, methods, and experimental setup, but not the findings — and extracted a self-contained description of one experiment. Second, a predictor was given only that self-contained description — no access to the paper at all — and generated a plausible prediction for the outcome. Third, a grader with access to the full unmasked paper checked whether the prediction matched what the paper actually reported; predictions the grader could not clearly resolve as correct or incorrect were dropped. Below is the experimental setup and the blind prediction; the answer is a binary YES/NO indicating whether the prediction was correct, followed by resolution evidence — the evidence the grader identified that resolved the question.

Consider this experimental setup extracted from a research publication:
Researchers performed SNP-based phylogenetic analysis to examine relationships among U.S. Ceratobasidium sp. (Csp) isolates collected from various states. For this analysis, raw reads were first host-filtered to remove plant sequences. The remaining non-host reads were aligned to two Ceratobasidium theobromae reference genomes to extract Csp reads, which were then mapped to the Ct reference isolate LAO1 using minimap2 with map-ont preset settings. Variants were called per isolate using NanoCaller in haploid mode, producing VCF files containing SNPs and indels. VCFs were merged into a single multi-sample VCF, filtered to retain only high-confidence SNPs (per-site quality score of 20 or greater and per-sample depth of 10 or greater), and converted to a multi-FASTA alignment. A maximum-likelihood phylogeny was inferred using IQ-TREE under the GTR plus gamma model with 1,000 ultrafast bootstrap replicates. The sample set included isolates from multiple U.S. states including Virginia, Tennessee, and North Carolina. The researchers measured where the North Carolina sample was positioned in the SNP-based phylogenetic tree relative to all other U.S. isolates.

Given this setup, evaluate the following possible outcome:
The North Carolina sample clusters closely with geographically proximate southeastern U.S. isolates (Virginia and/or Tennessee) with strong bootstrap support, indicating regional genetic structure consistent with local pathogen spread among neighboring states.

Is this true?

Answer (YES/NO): NO